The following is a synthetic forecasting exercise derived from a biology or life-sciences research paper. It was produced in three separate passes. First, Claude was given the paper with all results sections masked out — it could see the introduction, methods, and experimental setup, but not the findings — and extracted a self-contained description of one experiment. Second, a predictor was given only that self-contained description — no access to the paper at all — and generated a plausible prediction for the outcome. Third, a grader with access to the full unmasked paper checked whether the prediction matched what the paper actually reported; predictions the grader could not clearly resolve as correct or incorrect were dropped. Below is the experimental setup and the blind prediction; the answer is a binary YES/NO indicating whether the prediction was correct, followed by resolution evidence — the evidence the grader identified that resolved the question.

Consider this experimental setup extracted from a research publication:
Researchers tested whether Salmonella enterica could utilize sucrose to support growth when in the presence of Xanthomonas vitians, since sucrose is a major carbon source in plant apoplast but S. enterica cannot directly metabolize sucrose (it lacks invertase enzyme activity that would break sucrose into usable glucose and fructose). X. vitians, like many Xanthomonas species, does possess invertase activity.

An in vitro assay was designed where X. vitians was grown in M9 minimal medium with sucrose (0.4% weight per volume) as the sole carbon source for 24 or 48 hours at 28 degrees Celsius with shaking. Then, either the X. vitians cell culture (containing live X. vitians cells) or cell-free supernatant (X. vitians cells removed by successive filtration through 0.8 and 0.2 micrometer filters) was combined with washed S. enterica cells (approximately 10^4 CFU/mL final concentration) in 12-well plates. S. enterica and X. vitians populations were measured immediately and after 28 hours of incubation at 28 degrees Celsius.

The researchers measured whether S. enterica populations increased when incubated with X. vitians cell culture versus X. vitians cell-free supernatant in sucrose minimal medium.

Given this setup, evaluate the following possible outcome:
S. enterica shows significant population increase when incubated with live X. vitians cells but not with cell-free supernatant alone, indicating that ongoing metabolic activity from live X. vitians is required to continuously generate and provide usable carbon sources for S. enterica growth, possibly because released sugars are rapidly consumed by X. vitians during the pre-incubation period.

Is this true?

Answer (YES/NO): YES